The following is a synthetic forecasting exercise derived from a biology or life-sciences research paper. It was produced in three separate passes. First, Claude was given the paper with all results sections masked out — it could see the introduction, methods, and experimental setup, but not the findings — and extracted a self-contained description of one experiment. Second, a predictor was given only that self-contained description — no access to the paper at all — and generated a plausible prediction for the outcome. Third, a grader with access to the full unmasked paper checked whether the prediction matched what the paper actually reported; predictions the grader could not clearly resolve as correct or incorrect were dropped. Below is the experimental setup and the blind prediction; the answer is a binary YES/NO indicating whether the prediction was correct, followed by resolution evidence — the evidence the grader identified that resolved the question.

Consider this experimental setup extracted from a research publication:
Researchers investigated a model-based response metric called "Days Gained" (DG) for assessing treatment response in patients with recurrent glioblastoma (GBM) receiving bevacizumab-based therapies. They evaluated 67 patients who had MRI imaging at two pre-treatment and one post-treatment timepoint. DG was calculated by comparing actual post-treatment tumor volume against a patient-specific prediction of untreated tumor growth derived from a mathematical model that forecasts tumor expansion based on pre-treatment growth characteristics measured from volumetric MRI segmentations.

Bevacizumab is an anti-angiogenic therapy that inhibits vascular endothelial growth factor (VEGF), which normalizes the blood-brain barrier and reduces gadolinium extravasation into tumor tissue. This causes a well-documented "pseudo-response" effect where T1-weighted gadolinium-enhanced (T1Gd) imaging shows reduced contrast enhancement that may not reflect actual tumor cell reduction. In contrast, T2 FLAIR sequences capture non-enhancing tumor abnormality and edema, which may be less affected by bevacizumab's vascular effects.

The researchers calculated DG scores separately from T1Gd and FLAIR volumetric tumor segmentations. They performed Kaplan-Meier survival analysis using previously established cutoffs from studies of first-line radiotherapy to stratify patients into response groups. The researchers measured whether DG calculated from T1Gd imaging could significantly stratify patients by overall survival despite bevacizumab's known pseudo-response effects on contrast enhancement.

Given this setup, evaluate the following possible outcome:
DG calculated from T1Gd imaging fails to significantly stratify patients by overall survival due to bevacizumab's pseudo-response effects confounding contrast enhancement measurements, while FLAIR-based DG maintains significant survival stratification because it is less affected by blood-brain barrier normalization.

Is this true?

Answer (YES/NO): NO